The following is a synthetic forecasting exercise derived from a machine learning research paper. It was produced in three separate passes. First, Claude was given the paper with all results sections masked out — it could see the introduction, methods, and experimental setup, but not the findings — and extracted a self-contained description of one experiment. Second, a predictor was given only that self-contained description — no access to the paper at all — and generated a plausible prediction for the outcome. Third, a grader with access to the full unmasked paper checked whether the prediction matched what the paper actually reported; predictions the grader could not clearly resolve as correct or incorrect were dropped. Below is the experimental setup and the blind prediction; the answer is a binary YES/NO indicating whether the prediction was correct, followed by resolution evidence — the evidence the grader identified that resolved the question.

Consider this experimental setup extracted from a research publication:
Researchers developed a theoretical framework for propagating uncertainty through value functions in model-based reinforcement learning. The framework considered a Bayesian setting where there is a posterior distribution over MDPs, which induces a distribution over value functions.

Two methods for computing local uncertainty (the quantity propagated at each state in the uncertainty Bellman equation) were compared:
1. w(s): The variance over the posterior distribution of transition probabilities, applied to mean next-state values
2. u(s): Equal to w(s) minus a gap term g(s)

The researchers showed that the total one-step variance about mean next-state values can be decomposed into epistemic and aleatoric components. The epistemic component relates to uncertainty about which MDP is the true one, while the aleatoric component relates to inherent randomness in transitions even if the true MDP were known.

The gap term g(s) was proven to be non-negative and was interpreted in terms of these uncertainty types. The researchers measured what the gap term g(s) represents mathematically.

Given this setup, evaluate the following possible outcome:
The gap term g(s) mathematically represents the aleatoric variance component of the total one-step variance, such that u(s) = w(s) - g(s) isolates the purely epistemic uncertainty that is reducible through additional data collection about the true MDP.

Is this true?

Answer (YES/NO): NO